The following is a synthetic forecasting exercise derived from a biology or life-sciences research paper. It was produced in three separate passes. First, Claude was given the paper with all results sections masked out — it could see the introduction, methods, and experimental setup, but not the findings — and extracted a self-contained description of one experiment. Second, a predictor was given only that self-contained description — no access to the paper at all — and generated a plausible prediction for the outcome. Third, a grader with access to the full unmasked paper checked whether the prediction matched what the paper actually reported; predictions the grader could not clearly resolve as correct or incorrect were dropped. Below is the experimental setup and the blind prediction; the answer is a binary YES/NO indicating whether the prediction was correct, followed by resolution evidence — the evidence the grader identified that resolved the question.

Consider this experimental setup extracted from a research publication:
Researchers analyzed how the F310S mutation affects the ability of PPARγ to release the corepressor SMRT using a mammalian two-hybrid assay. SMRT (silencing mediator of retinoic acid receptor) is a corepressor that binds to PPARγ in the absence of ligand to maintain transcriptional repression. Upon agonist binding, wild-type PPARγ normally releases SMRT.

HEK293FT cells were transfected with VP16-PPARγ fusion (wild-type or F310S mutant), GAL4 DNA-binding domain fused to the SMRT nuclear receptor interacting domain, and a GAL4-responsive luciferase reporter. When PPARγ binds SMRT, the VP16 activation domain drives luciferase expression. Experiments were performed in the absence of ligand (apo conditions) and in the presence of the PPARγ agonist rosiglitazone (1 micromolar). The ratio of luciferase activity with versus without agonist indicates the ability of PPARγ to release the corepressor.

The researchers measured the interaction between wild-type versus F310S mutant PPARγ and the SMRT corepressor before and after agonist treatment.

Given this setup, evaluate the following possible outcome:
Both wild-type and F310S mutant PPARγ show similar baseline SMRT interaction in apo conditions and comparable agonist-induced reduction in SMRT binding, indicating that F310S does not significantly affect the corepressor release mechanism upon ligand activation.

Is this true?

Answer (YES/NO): NO